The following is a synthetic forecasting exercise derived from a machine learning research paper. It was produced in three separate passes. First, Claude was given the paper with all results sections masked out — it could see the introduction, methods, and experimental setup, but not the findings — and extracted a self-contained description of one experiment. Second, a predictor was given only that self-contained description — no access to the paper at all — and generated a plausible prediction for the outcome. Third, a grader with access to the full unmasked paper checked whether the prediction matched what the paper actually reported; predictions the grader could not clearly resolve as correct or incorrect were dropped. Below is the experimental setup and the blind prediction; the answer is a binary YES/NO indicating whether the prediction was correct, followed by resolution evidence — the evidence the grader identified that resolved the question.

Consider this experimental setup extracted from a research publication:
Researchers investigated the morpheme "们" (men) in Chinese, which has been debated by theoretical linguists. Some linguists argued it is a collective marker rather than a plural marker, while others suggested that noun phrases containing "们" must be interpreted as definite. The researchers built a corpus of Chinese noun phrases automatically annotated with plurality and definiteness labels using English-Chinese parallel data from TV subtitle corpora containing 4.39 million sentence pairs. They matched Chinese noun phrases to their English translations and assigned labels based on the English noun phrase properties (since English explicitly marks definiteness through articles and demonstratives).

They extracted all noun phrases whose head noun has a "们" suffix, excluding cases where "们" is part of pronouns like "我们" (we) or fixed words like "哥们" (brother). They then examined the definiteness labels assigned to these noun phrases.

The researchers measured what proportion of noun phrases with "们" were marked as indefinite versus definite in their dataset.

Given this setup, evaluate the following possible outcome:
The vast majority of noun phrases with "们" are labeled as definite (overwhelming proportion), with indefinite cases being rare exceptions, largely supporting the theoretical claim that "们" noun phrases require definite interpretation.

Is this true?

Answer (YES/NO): NO